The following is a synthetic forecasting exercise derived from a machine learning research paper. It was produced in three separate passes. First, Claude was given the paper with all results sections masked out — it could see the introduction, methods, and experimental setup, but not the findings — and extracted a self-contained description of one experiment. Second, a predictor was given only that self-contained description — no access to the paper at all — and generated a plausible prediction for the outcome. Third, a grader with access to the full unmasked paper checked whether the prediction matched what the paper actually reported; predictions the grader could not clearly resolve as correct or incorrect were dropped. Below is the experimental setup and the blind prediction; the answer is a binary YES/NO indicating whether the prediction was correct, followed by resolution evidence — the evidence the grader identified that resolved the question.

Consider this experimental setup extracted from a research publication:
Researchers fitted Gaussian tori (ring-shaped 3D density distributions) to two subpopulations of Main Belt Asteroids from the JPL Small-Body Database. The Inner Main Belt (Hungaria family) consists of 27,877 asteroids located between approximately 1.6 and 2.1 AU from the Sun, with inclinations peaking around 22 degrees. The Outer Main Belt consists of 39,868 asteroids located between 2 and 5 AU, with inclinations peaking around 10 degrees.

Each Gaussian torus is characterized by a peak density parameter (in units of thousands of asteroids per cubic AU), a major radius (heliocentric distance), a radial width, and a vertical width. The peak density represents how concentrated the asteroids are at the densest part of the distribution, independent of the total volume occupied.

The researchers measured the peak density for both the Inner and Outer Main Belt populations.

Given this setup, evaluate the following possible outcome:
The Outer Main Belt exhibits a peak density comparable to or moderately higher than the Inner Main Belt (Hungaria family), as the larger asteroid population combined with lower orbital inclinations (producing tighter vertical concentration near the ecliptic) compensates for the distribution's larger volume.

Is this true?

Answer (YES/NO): NO